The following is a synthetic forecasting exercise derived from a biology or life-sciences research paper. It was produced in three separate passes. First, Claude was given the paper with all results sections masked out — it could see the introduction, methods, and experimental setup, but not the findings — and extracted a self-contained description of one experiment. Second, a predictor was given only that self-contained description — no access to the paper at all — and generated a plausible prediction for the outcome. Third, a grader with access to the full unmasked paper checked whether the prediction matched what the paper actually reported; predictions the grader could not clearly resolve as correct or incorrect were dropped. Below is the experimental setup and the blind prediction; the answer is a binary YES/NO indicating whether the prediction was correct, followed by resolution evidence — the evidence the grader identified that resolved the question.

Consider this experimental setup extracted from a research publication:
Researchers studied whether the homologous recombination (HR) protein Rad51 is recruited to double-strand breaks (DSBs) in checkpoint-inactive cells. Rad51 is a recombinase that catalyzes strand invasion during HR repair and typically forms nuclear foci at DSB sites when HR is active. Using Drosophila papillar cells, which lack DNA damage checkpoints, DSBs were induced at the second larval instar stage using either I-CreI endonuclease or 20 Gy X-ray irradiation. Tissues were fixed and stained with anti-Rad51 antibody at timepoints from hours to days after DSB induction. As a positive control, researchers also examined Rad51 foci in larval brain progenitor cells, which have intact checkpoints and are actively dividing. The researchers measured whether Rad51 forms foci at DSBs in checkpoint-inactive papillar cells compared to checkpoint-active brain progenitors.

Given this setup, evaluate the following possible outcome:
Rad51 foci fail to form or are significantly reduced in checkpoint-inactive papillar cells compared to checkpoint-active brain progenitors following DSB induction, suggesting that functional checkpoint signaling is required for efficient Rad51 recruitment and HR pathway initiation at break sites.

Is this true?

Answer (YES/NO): YES